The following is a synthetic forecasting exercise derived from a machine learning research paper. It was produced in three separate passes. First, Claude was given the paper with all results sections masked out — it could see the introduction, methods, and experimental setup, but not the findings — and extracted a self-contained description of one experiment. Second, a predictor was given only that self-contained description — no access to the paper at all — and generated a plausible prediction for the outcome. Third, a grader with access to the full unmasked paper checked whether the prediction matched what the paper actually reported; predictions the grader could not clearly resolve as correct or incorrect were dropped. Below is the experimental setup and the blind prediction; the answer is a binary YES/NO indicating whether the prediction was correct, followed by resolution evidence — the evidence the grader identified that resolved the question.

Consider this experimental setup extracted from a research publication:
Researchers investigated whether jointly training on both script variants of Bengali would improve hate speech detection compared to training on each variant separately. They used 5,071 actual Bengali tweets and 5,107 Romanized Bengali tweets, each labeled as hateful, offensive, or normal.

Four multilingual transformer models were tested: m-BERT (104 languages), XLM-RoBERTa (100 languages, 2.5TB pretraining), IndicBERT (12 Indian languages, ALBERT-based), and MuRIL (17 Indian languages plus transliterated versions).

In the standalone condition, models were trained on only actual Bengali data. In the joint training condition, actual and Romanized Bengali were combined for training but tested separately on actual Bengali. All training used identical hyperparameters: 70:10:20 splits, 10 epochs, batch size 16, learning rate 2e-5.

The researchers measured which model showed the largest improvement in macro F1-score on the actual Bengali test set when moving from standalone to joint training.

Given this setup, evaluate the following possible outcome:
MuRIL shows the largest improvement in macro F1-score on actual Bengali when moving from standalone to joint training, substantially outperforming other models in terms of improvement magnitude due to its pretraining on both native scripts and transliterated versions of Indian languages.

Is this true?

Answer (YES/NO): YES